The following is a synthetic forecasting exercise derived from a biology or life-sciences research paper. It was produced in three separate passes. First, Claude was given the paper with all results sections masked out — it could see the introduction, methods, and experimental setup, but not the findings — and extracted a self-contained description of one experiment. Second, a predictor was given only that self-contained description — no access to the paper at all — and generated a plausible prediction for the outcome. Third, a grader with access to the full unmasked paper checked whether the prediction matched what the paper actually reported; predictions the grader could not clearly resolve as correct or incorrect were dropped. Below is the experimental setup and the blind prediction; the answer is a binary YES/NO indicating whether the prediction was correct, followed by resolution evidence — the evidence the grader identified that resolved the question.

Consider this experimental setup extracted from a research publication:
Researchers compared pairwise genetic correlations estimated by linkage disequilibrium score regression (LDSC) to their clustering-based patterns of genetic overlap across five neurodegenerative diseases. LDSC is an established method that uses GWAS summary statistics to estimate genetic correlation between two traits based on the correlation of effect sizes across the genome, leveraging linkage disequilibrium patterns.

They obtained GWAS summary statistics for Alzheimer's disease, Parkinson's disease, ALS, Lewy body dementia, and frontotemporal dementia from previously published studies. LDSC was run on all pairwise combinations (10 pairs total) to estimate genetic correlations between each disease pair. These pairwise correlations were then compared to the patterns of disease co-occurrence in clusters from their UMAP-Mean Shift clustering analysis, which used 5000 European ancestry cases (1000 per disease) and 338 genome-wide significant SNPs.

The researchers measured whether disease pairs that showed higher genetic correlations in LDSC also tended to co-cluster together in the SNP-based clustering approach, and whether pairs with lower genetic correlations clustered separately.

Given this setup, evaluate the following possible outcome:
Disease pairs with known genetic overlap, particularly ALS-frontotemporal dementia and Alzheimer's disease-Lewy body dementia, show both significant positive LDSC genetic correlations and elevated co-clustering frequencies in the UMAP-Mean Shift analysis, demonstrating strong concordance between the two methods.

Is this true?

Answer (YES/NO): NO